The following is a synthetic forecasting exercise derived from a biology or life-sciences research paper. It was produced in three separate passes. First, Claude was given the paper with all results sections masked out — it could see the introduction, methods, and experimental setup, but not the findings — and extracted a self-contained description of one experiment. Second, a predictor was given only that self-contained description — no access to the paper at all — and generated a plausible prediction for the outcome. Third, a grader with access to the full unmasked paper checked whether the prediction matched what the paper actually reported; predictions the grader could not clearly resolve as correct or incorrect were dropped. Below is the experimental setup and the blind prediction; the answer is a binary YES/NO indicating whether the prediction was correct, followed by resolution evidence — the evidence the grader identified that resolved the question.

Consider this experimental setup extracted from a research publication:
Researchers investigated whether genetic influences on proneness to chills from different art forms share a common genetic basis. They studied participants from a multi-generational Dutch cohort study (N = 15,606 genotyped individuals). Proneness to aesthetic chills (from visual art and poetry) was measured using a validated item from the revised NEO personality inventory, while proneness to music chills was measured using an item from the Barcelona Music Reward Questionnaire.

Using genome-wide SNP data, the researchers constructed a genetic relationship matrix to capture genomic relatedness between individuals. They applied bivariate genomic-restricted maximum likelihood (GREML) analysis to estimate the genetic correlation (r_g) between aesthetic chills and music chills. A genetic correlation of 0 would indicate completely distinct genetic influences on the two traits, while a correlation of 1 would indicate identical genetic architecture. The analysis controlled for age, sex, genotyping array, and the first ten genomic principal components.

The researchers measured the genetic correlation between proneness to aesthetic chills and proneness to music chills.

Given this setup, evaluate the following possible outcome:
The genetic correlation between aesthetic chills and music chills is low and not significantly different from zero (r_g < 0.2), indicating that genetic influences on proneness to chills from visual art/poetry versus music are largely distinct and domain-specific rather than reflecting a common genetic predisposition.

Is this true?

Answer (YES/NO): NO